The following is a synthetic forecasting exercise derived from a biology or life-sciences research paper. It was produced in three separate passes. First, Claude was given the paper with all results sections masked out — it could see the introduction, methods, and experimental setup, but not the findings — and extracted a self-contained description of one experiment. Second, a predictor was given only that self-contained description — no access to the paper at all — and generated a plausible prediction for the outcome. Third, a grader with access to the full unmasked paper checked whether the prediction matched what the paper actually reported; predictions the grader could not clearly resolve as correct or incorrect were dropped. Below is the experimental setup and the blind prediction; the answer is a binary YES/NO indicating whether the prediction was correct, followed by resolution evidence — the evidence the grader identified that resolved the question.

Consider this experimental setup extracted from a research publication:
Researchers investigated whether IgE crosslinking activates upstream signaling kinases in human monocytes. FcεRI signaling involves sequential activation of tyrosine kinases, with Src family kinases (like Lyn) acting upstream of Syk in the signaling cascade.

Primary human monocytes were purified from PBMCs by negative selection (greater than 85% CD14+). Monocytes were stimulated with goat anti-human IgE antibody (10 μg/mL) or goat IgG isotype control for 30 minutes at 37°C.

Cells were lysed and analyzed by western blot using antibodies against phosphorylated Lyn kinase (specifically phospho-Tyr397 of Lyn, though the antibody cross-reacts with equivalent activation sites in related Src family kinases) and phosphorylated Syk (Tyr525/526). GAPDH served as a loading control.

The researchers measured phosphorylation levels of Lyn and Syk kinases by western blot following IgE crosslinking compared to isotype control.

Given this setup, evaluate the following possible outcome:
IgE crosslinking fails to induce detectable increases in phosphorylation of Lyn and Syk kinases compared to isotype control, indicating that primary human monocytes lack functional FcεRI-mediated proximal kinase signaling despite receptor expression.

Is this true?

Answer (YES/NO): NO